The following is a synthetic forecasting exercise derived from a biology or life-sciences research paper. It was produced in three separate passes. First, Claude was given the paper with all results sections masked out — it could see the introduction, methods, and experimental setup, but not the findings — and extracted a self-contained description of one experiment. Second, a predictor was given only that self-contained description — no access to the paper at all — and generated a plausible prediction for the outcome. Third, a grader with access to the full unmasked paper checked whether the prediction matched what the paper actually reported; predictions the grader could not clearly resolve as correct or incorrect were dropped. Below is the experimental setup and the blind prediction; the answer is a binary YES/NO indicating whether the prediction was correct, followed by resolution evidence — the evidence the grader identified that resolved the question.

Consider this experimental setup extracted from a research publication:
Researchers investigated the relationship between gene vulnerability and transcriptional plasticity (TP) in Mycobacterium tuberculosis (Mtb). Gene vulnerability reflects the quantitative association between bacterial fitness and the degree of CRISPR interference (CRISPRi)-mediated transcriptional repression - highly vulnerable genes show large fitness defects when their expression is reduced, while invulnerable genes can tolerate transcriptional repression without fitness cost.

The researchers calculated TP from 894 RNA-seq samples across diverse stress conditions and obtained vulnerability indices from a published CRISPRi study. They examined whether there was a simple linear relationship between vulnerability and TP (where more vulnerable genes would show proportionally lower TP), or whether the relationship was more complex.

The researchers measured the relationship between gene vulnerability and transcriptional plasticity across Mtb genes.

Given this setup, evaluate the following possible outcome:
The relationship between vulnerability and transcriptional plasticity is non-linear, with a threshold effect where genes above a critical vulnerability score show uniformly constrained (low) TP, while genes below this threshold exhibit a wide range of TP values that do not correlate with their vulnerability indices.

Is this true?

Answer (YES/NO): YES